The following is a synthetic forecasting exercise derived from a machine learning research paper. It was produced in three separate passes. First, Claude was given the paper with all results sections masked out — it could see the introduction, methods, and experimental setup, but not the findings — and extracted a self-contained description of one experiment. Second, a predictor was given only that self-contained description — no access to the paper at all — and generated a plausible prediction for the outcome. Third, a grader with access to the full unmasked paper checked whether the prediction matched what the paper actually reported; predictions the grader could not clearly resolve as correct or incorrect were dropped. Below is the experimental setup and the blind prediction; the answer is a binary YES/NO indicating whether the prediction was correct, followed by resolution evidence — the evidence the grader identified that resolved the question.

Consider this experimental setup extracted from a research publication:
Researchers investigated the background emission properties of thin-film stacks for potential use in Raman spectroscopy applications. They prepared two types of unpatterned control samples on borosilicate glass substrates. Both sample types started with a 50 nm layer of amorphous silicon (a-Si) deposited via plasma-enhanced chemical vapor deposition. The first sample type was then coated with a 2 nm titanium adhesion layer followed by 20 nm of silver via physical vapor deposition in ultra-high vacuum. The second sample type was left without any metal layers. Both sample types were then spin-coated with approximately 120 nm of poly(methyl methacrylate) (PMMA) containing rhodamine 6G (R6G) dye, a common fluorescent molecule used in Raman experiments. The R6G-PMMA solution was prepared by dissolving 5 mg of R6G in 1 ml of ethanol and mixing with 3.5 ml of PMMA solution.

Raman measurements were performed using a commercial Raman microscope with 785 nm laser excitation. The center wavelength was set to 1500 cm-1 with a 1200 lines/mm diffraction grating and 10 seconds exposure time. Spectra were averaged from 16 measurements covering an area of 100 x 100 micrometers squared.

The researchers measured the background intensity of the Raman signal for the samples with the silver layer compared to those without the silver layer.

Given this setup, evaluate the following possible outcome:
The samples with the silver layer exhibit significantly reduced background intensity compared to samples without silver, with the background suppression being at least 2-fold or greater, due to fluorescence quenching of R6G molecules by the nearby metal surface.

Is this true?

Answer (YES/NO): NO